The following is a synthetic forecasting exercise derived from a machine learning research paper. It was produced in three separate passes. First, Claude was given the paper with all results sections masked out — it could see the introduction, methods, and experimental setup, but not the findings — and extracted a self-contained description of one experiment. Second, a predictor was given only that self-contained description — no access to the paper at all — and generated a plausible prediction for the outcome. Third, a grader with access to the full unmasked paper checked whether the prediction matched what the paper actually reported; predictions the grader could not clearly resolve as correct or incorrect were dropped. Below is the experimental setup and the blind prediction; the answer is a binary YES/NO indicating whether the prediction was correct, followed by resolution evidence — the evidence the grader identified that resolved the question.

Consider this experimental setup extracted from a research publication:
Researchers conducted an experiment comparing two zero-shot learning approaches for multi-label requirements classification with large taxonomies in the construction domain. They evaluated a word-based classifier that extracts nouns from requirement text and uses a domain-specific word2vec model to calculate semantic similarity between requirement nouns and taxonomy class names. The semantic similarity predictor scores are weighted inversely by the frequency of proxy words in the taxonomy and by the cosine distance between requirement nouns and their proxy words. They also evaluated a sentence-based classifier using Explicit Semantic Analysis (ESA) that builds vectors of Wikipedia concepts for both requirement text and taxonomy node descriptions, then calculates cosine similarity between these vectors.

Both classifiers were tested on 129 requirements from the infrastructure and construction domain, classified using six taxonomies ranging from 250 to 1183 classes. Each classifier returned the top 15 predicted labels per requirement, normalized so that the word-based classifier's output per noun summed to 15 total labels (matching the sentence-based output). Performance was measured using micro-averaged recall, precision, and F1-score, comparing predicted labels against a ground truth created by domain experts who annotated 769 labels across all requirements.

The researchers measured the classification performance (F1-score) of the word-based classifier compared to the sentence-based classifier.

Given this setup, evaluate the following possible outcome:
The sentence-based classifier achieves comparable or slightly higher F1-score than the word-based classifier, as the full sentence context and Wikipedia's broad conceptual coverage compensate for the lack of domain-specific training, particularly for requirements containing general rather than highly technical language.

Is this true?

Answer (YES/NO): YES